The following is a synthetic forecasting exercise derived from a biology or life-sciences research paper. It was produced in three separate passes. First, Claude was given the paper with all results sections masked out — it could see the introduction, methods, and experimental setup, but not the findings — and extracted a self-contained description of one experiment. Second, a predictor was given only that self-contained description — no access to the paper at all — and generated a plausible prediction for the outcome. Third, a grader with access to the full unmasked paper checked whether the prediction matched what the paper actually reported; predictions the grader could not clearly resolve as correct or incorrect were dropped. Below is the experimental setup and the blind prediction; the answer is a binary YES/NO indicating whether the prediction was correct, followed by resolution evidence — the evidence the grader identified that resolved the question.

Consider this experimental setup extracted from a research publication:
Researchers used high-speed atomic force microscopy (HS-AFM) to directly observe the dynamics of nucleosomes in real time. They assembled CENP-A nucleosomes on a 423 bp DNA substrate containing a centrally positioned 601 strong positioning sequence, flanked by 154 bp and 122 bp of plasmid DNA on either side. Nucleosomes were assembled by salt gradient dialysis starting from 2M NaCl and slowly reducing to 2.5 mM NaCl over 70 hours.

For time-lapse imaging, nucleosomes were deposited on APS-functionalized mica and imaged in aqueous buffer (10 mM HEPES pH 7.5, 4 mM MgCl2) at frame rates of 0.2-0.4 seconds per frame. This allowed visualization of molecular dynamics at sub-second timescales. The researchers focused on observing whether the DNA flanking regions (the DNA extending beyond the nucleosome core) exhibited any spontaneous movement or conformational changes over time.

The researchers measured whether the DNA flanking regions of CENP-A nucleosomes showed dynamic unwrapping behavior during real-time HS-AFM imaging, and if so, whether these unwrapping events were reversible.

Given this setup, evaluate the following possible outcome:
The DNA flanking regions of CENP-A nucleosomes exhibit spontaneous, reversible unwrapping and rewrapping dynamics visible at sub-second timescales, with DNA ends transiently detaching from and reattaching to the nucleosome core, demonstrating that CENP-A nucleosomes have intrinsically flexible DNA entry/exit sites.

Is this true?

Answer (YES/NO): YES